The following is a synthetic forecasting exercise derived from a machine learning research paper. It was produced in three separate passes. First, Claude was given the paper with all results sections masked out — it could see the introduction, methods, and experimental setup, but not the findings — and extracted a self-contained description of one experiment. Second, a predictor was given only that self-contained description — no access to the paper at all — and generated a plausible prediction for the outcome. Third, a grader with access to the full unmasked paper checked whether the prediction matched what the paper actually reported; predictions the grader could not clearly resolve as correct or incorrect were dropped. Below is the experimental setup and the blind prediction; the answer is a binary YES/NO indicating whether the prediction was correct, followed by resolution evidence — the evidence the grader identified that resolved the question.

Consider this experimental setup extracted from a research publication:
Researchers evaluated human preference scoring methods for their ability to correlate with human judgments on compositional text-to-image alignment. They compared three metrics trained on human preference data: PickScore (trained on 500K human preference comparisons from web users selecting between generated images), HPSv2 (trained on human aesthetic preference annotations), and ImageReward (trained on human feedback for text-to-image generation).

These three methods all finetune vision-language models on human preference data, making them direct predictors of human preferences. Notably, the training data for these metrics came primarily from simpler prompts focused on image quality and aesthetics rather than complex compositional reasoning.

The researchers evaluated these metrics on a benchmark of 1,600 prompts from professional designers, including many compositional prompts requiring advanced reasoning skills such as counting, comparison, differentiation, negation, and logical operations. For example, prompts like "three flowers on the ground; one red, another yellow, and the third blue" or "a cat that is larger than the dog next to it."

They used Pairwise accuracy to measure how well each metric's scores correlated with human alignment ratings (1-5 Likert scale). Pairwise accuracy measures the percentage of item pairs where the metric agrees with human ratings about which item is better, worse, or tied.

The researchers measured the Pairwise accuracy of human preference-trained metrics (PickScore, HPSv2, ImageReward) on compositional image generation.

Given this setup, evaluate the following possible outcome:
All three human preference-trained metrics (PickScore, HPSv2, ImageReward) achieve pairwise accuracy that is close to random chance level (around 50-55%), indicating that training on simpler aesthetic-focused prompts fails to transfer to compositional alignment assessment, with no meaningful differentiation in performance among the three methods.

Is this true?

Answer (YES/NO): NO